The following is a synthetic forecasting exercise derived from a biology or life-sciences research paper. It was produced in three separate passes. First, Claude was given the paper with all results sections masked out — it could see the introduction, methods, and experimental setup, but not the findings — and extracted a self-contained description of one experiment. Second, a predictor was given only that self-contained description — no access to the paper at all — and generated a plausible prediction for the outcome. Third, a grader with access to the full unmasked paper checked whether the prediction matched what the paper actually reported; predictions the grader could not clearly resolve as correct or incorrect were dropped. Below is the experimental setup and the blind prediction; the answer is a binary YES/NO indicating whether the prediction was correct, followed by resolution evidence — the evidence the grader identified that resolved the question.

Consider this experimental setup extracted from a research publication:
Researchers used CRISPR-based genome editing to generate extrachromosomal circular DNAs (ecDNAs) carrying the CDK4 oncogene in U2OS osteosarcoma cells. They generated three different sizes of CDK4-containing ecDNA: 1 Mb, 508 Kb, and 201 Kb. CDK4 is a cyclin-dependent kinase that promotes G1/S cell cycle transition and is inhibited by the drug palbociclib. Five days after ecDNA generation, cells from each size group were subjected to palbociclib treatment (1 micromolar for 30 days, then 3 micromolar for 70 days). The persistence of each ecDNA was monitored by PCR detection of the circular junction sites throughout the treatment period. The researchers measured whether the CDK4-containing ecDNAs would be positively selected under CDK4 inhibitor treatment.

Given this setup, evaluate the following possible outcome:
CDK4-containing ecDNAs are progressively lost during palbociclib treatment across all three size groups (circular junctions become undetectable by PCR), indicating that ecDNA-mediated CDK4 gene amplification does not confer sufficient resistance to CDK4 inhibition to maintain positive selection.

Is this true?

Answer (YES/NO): NO